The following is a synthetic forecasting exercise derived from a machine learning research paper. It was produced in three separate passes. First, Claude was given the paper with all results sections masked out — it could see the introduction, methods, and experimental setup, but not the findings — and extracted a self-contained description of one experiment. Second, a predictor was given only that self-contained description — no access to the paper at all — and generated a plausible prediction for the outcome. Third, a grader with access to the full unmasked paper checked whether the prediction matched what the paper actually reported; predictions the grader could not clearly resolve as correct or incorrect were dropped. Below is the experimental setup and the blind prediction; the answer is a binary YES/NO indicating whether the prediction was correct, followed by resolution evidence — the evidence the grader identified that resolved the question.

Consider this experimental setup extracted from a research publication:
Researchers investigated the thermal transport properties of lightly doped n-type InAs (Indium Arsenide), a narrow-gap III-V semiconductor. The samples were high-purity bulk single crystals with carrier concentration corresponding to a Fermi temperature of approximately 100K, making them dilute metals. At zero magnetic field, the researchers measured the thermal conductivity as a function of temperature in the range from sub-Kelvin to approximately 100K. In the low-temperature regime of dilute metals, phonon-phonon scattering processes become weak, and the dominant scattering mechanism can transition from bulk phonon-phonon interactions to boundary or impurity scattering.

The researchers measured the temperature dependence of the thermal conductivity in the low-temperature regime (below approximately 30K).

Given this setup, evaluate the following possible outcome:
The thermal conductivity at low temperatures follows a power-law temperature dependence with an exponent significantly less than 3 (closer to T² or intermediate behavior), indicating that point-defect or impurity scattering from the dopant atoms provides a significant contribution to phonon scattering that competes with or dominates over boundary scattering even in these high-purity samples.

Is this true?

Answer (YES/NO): NO